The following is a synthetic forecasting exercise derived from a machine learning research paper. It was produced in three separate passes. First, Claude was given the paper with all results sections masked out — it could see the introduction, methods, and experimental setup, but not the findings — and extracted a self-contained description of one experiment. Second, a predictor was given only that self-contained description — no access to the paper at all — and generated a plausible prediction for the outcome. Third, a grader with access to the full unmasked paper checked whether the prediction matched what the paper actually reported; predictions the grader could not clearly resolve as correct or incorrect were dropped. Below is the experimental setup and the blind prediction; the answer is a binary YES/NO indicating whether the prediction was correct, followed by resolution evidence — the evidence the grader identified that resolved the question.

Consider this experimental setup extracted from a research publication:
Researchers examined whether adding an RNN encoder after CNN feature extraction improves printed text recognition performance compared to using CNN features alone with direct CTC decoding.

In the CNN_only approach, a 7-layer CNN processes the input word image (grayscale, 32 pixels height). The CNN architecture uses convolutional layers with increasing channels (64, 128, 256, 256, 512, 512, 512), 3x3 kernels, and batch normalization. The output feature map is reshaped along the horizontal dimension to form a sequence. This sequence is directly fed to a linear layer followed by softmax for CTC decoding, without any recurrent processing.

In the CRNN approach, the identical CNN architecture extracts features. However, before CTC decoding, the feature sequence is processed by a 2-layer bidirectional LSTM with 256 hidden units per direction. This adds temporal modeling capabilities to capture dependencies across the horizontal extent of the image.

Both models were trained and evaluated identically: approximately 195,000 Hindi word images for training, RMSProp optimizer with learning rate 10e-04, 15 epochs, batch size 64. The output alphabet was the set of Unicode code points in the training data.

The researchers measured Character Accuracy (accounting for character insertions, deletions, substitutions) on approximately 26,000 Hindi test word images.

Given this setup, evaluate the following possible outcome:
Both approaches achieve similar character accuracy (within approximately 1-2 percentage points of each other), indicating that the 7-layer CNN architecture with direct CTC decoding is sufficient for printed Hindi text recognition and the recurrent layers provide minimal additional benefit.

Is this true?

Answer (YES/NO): NO